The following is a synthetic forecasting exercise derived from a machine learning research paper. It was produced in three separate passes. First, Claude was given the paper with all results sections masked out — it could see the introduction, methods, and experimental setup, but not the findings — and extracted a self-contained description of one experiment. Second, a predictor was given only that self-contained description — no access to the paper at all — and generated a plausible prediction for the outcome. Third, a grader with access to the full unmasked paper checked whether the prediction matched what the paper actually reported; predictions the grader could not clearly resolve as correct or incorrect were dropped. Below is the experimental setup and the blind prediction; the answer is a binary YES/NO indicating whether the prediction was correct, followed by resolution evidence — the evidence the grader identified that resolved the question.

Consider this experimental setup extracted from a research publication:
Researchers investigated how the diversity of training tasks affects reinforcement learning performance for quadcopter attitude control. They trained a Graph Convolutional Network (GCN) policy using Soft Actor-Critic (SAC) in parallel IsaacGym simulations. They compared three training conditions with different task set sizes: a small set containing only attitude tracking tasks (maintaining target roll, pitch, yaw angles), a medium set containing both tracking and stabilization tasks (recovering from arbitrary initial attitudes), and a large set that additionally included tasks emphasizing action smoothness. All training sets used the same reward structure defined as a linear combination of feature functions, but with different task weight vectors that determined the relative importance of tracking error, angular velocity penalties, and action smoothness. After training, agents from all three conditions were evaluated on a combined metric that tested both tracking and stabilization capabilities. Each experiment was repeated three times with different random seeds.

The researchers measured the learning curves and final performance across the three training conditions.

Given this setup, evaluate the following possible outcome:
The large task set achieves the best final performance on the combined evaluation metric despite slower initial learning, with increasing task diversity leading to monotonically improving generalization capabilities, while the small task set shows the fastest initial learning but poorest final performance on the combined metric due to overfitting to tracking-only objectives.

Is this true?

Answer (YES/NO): NO